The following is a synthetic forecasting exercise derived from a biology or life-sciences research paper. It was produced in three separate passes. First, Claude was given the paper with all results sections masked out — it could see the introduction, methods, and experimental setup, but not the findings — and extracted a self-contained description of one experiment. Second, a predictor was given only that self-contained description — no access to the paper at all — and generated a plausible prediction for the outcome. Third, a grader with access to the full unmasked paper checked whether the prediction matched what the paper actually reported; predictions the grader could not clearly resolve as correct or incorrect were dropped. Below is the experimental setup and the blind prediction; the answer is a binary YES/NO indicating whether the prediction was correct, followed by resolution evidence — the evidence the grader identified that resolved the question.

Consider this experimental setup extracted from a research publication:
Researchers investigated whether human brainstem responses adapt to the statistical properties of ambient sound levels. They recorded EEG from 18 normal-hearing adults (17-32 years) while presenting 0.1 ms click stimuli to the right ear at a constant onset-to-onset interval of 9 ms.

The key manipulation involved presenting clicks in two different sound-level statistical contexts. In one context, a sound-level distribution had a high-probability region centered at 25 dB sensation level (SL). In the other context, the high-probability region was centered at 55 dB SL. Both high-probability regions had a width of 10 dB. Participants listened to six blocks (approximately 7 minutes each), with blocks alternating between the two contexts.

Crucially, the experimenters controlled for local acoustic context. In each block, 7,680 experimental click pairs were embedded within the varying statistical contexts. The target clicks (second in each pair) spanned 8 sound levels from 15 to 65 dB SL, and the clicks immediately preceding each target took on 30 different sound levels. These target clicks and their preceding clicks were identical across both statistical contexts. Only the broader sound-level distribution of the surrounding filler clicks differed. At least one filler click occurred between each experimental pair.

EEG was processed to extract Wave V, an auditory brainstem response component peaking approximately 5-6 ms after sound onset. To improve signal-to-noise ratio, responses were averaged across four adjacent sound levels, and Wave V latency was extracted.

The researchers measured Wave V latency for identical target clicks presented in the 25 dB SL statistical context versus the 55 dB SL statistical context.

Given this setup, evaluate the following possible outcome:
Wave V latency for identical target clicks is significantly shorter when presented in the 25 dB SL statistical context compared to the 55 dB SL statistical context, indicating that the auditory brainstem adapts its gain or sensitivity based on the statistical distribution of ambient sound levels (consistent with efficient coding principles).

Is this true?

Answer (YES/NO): YES